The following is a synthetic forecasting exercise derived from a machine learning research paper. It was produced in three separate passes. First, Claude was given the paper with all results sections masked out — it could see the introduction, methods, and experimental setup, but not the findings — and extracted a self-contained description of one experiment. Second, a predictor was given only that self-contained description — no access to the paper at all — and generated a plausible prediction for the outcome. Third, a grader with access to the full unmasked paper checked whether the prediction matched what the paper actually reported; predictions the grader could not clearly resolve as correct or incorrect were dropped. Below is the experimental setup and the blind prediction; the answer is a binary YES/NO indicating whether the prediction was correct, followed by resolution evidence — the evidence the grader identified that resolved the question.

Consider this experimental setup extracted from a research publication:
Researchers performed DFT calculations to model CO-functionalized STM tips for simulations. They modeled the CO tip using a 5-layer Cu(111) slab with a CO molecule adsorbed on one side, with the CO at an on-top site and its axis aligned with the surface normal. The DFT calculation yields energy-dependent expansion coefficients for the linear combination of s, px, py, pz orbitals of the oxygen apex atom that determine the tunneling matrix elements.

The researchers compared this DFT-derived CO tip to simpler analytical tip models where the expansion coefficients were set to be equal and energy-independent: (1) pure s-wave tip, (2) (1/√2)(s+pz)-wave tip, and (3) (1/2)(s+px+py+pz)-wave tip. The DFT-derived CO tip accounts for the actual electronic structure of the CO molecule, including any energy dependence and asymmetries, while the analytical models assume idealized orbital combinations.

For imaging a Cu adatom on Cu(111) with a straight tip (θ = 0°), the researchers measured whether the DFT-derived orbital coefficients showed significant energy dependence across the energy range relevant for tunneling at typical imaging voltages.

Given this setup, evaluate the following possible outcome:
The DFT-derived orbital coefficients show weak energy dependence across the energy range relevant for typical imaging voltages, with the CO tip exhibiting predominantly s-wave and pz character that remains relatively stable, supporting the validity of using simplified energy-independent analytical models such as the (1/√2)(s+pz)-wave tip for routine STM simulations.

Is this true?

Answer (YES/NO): NO